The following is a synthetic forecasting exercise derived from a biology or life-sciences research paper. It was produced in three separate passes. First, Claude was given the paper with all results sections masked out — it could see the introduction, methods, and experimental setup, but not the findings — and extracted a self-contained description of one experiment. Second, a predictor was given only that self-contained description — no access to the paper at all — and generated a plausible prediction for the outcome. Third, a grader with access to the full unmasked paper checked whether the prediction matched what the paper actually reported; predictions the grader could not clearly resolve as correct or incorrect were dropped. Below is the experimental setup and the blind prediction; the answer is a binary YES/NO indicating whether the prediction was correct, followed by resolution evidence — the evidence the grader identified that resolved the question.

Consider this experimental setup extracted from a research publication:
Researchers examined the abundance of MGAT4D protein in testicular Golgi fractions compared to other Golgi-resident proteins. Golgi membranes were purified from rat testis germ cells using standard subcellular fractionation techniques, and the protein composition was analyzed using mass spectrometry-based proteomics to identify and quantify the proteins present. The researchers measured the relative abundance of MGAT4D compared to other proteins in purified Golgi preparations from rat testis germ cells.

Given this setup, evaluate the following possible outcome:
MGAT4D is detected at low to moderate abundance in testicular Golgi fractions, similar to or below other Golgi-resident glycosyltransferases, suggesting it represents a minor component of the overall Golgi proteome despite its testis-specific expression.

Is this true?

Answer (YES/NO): NO